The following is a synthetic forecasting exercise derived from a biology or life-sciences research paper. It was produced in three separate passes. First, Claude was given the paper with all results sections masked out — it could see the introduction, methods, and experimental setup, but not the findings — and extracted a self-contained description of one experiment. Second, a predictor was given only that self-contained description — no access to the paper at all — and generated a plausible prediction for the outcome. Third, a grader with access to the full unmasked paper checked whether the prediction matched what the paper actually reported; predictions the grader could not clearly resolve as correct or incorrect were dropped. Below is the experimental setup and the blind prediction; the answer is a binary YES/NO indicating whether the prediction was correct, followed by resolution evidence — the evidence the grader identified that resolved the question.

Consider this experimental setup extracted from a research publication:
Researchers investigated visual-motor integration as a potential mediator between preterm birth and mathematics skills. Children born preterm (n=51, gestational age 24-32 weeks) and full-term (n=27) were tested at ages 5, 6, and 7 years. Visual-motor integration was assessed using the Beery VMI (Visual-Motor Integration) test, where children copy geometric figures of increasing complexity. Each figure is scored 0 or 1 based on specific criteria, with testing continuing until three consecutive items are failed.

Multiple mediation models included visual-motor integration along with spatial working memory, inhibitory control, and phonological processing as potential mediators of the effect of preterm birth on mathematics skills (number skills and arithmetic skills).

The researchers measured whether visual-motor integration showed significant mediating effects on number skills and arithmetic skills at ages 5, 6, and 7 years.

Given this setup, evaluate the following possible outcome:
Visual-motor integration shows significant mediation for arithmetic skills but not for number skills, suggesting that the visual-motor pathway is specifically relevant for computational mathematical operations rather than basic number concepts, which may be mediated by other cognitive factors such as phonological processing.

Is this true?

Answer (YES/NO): NO